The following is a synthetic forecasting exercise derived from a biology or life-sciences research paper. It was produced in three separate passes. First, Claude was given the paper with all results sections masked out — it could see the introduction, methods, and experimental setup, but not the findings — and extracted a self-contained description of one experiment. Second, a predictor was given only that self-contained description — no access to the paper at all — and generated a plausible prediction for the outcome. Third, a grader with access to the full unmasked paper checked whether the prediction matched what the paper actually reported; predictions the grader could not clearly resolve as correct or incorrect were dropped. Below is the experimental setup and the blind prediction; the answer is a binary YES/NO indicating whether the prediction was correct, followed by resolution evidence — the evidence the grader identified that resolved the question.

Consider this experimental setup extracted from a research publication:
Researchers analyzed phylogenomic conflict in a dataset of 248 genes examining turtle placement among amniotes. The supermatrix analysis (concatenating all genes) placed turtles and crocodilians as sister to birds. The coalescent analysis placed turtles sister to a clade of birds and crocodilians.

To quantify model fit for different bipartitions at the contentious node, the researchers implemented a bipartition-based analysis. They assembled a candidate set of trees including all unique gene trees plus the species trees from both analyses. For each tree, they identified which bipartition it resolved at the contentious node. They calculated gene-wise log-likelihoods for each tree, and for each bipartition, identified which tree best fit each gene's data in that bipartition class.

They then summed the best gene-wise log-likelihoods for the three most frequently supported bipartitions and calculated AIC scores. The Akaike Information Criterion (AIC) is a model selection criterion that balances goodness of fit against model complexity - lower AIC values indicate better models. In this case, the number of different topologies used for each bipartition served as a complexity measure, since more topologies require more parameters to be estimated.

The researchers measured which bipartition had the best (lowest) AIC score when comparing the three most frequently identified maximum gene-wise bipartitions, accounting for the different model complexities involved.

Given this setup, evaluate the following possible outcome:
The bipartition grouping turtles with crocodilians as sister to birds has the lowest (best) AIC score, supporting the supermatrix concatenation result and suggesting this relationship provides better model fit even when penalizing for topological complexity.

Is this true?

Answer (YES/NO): NO